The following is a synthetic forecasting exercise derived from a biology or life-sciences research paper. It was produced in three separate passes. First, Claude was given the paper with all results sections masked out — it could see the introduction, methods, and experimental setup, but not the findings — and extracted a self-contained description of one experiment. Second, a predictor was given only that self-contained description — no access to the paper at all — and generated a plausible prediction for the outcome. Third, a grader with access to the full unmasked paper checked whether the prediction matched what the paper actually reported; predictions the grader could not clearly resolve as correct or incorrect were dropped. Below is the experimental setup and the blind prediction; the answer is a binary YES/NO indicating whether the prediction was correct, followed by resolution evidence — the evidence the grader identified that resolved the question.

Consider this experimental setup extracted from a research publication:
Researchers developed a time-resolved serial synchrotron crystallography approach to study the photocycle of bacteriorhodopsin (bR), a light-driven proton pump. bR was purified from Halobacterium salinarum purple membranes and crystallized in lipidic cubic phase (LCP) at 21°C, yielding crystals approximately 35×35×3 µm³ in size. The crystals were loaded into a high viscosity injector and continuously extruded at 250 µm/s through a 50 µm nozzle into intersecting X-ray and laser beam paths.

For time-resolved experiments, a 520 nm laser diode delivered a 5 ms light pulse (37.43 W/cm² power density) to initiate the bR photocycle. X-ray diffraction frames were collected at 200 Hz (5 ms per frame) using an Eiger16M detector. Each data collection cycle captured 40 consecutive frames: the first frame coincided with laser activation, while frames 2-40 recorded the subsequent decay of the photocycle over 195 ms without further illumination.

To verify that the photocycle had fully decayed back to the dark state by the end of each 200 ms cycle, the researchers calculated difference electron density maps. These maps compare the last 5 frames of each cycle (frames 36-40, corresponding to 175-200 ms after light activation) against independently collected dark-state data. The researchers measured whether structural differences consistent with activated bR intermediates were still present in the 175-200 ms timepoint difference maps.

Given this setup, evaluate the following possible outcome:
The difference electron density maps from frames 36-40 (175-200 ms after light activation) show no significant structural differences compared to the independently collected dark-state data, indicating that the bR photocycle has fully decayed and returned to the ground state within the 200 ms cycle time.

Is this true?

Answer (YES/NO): YES